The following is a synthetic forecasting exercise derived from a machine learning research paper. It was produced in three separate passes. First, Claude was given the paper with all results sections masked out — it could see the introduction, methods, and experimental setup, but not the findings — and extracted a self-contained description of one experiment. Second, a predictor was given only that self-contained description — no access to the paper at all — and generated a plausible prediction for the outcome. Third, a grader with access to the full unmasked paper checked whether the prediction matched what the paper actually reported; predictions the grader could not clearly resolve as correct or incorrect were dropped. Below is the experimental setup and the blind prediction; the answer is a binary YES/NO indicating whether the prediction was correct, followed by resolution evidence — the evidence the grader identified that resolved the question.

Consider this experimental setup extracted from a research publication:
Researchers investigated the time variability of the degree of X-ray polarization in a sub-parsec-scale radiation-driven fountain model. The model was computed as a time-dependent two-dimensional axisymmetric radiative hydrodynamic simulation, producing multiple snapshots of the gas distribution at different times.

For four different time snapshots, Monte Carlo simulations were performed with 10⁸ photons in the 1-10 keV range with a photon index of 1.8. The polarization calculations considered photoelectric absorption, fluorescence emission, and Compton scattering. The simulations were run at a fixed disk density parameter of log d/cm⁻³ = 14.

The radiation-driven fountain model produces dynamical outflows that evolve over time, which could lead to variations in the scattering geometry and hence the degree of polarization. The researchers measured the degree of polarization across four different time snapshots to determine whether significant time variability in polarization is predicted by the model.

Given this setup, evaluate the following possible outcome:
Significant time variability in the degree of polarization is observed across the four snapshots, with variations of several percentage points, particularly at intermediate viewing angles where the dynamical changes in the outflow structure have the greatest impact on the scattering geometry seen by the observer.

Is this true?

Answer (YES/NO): NO